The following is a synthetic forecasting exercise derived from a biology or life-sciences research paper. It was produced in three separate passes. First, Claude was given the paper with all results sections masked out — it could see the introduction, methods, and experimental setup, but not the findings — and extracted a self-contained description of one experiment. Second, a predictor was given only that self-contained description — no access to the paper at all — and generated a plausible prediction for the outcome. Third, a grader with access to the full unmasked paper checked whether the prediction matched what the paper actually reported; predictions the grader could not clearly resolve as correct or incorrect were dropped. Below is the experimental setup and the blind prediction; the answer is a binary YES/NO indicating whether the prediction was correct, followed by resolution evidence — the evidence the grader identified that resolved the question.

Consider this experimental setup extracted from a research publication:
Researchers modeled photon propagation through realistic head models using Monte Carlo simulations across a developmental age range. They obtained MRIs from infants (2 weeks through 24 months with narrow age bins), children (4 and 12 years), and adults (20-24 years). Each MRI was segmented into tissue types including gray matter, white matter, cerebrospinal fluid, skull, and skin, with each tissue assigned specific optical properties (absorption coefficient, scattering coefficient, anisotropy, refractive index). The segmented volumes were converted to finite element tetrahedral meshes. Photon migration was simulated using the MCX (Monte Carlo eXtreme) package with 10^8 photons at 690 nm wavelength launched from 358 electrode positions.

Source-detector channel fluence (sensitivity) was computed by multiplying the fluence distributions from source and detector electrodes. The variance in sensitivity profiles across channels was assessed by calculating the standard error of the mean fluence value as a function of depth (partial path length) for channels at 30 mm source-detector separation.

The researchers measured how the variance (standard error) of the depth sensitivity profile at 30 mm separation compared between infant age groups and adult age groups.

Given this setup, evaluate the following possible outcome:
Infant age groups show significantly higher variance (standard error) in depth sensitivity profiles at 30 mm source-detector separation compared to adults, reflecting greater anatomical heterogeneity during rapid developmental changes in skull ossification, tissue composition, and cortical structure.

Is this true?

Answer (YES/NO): NO